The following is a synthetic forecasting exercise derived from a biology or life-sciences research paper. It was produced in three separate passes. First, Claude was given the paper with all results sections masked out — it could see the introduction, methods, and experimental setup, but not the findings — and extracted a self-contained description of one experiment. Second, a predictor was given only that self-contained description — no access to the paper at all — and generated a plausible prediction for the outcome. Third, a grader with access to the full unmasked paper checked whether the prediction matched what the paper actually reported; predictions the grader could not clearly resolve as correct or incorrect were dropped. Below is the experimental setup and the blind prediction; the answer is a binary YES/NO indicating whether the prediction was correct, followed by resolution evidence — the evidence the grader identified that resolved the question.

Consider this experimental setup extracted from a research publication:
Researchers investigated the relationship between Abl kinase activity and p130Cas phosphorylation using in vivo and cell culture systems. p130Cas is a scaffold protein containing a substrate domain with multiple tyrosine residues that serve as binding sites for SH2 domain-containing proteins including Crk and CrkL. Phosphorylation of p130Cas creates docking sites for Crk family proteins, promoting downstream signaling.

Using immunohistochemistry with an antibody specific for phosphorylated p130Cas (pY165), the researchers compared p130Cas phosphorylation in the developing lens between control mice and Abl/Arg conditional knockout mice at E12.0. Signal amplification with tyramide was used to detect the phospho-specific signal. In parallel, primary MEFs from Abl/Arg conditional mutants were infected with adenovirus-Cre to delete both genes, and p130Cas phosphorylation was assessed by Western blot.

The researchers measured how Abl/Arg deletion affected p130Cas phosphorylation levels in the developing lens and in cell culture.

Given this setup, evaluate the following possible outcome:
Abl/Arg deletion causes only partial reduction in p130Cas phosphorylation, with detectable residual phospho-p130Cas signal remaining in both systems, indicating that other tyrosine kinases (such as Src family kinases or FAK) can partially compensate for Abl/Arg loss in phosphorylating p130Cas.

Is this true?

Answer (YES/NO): NO